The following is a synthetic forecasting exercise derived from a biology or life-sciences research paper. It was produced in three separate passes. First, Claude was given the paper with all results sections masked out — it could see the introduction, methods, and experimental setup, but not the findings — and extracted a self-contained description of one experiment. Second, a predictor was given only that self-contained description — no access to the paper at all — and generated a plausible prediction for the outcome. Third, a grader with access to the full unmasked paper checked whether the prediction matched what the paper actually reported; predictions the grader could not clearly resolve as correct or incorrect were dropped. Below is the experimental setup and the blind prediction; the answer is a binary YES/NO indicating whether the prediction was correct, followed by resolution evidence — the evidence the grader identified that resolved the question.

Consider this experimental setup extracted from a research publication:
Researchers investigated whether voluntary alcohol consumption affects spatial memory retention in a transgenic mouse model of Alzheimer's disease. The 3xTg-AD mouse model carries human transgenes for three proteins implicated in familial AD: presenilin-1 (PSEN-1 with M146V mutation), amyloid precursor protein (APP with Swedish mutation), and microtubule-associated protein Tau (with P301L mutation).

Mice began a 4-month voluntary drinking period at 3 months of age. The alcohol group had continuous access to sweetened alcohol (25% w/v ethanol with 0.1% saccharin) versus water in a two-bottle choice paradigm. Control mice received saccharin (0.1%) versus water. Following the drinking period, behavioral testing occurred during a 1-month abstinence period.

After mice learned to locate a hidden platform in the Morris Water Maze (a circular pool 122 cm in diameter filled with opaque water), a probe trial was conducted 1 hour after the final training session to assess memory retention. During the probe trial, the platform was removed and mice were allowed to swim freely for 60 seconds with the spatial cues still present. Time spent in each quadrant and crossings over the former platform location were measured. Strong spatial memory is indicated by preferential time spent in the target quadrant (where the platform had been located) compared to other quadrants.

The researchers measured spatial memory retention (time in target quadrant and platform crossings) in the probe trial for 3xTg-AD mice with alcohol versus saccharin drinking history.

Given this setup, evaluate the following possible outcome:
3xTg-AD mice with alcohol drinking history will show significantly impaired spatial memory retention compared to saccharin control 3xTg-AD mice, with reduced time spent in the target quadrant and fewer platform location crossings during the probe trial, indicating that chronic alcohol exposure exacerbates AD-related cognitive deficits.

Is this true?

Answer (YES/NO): YES